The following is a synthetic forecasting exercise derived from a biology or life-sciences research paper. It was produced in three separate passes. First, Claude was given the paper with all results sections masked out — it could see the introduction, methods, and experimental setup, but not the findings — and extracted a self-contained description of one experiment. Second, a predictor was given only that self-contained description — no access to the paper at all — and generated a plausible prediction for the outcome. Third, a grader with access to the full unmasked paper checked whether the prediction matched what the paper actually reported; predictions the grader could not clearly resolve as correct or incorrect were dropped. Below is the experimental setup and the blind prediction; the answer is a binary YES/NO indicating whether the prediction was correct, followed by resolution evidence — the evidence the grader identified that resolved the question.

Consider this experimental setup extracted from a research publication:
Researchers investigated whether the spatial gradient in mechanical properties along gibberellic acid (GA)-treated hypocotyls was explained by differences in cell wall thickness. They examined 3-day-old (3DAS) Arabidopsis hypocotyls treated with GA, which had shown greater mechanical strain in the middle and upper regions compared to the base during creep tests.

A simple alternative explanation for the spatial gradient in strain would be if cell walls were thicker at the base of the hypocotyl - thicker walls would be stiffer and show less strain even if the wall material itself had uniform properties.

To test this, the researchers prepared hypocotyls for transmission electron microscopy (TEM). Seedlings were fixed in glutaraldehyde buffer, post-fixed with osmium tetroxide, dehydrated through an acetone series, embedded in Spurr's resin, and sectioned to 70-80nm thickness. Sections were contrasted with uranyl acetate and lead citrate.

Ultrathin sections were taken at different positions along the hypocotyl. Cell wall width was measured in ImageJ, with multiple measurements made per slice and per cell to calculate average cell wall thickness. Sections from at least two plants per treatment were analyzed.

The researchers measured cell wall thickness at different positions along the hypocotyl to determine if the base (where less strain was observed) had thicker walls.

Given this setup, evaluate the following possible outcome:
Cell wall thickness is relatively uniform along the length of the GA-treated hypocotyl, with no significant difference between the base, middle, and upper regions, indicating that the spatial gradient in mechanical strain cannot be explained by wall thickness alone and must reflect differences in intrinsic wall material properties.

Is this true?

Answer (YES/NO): NO